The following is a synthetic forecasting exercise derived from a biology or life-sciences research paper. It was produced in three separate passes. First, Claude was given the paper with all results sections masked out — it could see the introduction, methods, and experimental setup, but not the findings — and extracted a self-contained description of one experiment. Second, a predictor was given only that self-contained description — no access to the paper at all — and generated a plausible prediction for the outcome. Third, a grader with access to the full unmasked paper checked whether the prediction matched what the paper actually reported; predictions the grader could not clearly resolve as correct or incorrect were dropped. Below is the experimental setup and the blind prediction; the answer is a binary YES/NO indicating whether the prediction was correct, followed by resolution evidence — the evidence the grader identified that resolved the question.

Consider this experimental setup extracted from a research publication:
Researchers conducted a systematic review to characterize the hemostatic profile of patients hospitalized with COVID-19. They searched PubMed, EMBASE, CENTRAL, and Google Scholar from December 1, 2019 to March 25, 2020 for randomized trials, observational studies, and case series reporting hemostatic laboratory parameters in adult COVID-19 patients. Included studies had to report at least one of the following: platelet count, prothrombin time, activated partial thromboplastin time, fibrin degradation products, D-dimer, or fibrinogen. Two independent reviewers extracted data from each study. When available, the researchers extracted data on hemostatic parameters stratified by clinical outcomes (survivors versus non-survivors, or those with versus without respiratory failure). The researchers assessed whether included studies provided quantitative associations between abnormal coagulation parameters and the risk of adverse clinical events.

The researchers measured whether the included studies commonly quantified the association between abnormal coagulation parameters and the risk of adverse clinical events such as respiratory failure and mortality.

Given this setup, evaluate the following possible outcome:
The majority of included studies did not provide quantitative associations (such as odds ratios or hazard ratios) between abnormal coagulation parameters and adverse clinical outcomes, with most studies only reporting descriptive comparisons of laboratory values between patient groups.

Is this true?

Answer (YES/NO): YES